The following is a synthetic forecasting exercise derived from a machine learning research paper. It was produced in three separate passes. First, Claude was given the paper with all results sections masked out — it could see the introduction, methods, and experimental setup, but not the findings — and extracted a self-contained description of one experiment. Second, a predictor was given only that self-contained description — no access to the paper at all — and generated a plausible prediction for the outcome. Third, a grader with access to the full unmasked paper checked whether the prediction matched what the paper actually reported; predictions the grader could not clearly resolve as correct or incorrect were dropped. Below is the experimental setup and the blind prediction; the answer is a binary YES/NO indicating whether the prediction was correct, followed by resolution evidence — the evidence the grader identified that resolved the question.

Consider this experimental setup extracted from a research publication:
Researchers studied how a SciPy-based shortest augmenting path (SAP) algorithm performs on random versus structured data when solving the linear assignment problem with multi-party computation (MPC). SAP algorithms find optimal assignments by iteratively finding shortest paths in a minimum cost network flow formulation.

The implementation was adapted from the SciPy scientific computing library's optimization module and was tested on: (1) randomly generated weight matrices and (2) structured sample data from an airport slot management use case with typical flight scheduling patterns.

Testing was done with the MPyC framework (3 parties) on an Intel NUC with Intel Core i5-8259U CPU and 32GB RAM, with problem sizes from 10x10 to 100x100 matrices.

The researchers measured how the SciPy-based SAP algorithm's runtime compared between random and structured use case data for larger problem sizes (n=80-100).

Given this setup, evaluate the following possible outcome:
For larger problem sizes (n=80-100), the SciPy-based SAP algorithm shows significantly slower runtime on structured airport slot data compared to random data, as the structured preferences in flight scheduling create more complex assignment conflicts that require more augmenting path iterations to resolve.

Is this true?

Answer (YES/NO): NO